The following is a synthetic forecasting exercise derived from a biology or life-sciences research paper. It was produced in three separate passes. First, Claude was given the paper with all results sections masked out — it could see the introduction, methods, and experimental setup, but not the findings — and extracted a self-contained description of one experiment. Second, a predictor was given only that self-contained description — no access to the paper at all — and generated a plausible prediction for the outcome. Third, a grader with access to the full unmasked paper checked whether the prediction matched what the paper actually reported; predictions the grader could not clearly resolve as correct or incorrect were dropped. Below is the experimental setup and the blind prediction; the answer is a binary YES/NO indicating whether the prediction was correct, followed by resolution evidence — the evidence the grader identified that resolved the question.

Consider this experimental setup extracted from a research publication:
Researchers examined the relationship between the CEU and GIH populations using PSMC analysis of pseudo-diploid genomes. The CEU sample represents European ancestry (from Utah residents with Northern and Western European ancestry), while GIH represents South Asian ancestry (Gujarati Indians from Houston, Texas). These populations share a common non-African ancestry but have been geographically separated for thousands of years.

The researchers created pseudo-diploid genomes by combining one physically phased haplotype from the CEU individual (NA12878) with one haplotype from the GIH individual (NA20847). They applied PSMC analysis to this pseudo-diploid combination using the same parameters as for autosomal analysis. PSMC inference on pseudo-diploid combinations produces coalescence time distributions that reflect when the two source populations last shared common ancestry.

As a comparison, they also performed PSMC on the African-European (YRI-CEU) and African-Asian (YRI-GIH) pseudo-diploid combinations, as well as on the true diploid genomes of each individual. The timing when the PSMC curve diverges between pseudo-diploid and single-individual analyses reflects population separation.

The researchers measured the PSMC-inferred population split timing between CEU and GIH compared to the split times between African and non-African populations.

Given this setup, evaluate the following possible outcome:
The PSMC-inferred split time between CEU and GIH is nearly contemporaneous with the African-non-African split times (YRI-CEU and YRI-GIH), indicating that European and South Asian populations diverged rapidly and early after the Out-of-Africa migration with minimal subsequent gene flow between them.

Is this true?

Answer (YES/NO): NO